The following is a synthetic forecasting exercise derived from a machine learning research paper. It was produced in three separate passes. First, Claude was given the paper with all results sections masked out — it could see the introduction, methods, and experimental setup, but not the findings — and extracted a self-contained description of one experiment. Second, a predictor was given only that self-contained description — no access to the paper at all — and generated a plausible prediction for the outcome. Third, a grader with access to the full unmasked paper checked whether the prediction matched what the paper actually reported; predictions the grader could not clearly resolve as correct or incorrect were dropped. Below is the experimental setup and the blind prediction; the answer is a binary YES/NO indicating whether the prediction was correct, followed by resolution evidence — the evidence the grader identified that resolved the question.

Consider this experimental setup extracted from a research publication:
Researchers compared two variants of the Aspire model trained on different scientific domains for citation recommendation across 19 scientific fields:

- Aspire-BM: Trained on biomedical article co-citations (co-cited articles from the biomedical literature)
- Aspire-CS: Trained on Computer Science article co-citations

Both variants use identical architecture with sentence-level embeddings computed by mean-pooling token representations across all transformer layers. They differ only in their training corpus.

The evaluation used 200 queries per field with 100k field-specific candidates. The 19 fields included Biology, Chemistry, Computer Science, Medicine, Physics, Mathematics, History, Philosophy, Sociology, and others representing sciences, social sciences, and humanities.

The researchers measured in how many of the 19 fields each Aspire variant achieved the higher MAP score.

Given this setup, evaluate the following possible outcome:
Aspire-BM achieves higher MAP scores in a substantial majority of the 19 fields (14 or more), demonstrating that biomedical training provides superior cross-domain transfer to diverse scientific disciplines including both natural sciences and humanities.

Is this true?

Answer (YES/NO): YES